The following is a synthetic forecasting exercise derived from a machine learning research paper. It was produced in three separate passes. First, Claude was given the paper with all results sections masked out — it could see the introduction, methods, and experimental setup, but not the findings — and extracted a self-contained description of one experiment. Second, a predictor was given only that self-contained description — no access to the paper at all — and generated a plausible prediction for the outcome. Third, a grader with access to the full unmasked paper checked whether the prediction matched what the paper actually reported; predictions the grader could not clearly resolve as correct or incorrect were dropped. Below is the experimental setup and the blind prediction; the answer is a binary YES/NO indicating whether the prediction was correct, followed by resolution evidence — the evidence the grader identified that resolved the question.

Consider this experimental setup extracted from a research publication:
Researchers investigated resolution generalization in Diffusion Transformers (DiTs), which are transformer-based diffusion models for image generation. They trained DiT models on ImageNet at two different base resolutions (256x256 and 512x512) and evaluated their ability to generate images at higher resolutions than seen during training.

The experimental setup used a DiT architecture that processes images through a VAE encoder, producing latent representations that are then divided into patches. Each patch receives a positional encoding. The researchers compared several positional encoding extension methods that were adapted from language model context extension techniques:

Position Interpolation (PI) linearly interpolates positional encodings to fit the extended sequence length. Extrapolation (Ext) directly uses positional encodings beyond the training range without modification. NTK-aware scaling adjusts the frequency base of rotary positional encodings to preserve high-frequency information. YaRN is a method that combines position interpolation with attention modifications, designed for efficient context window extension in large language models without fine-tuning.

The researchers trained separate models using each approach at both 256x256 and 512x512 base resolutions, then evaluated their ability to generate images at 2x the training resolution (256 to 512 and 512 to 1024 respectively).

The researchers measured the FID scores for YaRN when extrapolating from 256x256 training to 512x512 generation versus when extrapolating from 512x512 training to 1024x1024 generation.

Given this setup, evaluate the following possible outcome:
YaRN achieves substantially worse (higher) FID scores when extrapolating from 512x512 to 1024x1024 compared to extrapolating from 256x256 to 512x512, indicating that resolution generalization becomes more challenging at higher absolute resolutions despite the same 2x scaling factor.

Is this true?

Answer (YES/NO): YES